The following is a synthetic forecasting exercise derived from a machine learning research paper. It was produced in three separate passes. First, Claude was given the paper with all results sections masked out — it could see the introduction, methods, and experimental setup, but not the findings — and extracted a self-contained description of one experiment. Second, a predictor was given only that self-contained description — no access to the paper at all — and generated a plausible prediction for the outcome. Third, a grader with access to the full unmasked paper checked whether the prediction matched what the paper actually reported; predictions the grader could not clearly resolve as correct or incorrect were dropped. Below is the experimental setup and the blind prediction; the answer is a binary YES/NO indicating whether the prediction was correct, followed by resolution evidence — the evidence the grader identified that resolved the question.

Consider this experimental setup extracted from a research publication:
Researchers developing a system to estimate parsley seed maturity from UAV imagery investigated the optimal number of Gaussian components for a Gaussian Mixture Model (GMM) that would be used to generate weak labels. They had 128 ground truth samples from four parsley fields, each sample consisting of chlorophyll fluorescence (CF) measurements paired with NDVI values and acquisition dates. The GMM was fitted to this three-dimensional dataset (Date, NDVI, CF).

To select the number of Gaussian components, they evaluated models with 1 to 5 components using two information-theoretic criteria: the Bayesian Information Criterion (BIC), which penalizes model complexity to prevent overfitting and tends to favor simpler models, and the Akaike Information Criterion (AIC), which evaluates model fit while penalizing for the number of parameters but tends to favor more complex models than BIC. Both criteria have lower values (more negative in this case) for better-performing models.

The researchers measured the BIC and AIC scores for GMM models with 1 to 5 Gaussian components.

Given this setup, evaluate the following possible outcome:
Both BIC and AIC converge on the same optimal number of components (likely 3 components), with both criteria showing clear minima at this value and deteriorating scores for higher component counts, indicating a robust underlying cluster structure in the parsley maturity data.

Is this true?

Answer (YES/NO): NO